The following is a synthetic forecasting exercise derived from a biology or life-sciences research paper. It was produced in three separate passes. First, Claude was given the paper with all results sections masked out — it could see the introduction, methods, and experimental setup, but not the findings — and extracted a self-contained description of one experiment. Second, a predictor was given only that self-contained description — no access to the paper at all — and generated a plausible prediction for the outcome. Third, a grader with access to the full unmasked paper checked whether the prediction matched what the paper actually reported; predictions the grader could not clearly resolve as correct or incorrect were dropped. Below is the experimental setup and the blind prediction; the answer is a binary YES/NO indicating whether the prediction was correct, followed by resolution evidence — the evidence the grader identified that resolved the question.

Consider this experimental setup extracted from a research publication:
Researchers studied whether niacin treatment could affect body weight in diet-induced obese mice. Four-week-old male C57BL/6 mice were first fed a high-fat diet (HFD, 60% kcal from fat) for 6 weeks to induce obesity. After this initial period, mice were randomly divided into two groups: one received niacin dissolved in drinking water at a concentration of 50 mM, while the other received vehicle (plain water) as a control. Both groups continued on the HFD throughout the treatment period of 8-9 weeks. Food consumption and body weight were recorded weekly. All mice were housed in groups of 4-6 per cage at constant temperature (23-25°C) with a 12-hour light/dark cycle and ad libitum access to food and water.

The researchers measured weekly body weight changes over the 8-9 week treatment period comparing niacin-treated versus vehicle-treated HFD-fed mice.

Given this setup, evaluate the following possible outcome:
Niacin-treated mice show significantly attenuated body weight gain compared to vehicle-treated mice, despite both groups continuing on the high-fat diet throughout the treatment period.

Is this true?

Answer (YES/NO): YES